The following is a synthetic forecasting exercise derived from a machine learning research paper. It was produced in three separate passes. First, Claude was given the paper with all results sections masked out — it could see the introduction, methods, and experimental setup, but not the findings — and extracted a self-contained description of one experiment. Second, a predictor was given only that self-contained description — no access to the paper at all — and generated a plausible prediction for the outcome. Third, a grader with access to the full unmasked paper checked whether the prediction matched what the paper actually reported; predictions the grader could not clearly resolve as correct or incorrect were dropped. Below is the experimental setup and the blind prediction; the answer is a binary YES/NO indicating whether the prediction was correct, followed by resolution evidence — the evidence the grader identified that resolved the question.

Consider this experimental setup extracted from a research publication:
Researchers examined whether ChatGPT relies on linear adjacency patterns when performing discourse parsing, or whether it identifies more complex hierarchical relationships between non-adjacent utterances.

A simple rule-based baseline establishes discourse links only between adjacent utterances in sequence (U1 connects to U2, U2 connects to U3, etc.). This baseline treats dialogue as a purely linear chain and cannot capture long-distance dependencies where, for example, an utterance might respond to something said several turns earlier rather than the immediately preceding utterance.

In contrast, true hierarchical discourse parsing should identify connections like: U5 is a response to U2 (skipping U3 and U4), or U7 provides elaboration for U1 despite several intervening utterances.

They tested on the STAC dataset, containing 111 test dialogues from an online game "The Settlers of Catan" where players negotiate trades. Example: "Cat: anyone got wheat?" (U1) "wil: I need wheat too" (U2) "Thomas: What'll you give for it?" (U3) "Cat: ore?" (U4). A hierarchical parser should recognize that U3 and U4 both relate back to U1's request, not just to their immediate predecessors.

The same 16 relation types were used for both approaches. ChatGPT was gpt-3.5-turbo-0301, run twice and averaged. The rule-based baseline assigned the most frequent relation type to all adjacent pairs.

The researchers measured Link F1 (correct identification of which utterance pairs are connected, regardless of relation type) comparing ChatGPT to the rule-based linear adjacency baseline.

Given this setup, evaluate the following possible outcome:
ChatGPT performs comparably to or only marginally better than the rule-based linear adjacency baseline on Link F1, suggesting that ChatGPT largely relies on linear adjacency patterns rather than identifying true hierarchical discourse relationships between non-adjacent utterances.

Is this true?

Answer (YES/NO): YES